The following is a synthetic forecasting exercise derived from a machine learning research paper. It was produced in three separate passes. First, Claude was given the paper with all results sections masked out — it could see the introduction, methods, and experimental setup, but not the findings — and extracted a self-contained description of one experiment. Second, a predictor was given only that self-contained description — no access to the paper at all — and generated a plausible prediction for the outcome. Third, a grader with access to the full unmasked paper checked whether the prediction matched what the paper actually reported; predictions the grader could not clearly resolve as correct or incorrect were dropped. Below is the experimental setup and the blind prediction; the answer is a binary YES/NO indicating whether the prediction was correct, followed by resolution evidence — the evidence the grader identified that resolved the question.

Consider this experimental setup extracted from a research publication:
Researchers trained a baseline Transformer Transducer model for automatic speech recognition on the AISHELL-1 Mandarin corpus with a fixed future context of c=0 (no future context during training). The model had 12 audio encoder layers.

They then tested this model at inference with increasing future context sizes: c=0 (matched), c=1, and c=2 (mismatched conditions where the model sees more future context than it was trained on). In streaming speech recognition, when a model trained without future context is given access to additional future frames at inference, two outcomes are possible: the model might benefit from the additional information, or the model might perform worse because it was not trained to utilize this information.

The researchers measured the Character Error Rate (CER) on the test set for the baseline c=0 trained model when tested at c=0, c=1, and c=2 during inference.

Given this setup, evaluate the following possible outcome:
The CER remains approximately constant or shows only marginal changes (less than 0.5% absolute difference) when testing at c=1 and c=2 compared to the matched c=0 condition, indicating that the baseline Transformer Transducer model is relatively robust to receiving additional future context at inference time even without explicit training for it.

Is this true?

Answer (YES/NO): NO